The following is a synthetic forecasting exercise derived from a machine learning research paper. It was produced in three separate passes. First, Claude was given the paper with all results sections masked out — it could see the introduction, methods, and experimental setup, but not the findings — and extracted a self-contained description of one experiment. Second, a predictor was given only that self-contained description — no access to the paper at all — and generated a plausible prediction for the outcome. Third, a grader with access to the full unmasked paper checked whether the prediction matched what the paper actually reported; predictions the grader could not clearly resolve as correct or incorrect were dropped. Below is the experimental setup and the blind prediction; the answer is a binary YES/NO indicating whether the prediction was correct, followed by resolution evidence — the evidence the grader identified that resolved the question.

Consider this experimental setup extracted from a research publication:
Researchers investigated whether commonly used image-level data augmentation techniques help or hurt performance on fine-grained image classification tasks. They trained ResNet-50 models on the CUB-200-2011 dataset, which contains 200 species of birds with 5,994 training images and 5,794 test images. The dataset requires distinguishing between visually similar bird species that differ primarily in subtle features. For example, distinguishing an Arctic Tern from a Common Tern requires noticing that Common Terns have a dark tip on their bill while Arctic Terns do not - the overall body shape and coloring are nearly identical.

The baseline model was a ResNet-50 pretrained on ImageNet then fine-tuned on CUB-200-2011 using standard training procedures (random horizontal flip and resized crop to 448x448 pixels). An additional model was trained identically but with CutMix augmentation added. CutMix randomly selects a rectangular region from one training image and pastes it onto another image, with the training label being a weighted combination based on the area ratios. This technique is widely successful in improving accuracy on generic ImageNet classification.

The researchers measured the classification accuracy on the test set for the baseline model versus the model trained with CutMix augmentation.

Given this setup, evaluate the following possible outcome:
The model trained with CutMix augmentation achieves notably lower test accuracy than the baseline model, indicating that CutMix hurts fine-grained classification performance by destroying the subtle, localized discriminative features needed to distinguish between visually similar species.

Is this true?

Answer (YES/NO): NO